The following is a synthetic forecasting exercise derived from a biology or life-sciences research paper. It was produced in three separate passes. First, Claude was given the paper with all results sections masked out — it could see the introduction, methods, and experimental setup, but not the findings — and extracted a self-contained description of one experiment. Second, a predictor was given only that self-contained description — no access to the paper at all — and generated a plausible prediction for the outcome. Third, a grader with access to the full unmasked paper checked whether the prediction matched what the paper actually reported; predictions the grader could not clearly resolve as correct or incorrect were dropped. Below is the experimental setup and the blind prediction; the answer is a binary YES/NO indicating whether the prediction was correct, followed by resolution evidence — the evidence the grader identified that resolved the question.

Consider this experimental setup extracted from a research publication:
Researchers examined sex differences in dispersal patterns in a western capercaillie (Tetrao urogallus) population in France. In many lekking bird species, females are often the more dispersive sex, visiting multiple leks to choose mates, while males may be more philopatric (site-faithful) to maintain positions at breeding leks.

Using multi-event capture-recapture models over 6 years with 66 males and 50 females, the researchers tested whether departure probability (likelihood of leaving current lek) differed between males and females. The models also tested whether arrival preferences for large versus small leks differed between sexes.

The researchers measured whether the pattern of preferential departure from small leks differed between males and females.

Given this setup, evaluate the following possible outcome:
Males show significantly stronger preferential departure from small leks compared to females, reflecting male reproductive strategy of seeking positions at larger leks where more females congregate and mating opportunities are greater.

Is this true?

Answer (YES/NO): NO